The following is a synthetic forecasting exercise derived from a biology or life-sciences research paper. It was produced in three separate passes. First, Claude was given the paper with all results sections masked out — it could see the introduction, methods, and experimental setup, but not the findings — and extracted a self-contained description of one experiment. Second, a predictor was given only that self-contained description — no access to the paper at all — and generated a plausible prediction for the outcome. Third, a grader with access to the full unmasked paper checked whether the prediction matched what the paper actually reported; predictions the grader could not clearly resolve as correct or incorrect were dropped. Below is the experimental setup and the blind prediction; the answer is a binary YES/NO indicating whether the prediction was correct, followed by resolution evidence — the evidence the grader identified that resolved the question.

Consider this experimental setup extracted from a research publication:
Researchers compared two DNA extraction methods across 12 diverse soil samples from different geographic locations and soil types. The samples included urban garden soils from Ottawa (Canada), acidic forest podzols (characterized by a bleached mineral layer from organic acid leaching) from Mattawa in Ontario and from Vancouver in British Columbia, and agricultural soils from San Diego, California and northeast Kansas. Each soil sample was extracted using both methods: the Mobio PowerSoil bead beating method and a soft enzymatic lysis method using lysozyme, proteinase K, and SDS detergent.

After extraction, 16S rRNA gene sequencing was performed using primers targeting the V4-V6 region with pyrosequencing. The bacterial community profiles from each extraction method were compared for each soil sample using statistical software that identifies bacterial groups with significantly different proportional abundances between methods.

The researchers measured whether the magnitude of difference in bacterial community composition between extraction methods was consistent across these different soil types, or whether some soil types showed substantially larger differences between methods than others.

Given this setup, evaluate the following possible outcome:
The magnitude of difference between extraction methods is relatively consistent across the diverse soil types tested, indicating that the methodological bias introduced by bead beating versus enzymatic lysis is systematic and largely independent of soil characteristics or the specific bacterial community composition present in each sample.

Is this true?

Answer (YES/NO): NO